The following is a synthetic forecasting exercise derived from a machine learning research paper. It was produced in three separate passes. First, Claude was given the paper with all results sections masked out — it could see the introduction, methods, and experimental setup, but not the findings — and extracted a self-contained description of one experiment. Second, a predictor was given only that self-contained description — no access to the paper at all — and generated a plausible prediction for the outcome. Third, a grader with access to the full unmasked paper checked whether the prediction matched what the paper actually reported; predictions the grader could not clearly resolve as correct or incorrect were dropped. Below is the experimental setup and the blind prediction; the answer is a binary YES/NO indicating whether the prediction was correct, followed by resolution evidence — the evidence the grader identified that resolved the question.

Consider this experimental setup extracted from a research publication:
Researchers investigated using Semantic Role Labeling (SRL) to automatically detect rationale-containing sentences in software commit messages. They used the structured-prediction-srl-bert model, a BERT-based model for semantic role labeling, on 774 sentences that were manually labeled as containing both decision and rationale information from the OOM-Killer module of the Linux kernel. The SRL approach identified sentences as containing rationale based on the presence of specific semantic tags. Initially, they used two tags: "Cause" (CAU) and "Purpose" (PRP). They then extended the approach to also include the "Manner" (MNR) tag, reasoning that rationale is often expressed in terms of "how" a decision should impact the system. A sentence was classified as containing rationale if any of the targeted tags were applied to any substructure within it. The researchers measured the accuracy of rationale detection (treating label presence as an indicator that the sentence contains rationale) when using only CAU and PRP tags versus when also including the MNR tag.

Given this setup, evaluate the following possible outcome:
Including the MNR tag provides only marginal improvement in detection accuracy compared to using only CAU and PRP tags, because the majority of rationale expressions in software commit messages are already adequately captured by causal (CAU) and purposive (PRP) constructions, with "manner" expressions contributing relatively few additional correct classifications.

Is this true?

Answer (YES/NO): NO